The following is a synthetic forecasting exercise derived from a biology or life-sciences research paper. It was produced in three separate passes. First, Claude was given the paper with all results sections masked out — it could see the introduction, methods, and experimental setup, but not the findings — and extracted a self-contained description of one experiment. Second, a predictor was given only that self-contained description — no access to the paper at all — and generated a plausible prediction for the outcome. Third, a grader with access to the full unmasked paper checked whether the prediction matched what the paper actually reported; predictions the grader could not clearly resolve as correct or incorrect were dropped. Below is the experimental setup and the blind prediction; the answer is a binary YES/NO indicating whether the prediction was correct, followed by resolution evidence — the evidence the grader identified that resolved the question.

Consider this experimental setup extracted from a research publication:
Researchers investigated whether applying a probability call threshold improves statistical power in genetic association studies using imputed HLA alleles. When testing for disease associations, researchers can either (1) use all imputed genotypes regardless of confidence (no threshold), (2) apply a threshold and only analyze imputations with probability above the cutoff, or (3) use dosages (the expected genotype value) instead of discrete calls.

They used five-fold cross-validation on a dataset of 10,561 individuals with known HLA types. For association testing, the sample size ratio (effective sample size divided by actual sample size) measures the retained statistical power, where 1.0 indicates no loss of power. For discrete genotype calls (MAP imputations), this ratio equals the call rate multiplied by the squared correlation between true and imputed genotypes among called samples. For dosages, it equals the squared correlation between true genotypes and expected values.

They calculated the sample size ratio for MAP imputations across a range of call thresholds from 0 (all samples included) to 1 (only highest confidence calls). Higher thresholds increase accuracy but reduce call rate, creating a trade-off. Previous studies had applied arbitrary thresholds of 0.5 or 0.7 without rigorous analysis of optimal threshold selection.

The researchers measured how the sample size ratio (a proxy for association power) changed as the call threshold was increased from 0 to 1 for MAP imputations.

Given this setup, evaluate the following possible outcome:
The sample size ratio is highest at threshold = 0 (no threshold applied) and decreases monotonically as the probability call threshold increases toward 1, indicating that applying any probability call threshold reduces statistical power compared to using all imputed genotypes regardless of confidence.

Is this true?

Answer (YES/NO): NO